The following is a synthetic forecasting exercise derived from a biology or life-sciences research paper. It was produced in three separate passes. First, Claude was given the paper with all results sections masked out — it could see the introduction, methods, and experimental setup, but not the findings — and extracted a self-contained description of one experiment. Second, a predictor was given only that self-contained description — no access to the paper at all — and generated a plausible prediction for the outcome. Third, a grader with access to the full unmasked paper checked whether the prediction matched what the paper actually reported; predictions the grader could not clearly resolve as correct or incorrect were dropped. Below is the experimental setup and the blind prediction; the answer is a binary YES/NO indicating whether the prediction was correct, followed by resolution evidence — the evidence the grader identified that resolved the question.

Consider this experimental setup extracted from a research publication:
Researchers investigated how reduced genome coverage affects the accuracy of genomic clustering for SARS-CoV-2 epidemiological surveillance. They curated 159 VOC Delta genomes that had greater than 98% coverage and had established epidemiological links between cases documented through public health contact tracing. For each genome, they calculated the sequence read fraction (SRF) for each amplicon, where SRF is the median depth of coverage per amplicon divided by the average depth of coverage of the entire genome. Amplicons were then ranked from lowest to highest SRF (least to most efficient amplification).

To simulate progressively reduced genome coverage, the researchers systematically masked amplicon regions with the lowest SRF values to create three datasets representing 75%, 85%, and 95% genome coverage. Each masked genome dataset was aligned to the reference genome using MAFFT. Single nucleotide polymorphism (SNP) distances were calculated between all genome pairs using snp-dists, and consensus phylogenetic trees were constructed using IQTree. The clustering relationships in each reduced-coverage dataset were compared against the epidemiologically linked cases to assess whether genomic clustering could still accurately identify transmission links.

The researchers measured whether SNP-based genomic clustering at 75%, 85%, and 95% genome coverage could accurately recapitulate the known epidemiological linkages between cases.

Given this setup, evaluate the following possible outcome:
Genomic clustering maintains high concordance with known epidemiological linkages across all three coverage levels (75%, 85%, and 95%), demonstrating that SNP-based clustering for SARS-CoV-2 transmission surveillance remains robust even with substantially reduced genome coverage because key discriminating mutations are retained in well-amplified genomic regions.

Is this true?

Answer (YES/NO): NO